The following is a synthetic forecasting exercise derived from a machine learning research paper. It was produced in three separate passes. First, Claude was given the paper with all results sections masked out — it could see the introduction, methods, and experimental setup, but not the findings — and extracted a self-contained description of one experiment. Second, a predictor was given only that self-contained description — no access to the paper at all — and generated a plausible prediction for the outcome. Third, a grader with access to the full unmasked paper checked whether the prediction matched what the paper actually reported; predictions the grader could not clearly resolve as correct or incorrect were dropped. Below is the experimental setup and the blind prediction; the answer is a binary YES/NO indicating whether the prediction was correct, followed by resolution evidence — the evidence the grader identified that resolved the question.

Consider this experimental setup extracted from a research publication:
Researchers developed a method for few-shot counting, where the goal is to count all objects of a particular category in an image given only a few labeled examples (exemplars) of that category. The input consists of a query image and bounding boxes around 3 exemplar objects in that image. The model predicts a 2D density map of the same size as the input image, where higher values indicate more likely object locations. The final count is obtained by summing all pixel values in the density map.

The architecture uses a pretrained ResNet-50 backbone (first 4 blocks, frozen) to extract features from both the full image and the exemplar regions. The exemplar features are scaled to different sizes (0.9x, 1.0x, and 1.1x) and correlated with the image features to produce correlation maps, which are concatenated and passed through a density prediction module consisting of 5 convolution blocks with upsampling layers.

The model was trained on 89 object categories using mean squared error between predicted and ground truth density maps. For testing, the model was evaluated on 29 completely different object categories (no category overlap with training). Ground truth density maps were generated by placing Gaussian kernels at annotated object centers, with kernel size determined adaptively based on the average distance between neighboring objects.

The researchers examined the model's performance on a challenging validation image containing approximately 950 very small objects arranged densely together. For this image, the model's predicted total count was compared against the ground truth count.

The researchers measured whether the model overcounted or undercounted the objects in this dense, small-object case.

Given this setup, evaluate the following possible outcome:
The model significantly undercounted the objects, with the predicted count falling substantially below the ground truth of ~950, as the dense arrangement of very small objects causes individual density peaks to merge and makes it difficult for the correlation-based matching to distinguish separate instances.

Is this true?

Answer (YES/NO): YES